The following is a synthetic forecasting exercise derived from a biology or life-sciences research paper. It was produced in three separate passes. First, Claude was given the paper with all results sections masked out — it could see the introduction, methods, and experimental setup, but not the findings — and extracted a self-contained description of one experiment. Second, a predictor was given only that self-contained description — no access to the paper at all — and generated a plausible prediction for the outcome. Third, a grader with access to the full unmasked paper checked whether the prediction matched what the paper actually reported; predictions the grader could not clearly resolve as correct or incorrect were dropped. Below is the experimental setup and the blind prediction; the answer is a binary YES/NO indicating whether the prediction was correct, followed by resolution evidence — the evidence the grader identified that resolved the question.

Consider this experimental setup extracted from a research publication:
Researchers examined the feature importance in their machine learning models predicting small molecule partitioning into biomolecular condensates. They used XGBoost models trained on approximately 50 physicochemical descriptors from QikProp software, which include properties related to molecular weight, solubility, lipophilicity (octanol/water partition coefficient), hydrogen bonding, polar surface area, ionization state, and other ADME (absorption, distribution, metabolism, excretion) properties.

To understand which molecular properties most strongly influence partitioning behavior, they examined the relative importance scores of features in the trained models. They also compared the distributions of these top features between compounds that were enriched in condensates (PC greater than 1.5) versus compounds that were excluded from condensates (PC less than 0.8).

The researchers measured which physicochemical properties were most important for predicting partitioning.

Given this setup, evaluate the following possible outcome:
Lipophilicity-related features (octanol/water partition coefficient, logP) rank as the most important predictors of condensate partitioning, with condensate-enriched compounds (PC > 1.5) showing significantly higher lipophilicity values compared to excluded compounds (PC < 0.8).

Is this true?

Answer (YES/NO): NO